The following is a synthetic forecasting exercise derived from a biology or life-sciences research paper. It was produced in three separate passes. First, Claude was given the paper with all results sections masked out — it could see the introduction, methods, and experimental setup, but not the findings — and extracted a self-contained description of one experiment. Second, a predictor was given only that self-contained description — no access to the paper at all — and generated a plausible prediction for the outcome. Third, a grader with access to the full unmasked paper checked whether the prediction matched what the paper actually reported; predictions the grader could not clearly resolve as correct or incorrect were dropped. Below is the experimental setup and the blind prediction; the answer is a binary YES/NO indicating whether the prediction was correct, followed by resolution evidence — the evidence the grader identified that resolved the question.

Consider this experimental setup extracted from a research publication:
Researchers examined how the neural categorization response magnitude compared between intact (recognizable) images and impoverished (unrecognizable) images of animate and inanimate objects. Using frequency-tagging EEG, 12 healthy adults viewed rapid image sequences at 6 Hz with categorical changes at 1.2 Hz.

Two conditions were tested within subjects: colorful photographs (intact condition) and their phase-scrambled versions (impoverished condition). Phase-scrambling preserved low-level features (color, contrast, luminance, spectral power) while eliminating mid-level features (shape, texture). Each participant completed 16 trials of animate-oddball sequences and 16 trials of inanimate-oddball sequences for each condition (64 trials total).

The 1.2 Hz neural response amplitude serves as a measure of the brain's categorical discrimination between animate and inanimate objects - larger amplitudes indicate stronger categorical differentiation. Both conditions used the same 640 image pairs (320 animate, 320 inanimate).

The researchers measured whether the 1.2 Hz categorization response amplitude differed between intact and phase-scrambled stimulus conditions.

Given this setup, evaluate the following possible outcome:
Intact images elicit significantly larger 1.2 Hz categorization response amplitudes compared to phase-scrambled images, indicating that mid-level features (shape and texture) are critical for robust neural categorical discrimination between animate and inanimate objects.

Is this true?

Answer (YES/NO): YES